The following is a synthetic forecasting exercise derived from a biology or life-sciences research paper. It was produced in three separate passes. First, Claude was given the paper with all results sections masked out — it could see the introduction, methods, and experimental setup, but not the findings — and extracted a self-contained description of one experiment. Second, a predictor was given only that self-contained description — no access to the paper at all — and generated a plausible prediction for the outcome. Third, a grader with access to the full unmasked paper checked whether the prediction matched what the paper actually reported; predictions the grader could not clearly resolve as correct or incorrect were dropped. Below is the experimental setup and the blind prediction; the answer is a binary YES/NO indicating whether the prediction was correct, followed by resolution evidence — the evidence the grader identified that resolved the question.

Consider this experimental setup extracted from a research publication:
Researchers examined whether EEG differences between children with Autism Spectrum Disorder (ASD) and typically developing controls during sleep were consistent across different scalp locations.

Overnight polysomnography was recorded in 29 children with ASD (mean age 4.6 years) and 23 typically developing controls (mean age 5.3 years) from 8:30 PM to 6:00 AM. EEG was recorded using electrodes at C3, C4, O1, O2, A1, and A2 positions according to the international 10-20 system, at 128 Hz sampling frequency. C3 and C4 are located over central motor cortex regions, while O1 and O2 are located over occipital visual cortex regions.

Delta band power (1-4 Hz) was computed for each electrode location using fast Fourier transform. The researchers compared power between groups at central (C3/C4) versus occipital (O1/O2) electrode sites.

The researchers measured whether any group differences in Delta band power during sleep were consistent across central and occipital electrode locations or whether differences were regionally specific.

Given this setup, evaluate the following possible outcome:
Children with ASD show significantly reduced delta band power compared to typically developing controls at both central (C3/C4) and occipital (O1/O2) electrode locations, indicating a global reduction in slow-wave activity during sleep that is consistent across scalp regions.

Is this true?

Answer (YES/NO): NO